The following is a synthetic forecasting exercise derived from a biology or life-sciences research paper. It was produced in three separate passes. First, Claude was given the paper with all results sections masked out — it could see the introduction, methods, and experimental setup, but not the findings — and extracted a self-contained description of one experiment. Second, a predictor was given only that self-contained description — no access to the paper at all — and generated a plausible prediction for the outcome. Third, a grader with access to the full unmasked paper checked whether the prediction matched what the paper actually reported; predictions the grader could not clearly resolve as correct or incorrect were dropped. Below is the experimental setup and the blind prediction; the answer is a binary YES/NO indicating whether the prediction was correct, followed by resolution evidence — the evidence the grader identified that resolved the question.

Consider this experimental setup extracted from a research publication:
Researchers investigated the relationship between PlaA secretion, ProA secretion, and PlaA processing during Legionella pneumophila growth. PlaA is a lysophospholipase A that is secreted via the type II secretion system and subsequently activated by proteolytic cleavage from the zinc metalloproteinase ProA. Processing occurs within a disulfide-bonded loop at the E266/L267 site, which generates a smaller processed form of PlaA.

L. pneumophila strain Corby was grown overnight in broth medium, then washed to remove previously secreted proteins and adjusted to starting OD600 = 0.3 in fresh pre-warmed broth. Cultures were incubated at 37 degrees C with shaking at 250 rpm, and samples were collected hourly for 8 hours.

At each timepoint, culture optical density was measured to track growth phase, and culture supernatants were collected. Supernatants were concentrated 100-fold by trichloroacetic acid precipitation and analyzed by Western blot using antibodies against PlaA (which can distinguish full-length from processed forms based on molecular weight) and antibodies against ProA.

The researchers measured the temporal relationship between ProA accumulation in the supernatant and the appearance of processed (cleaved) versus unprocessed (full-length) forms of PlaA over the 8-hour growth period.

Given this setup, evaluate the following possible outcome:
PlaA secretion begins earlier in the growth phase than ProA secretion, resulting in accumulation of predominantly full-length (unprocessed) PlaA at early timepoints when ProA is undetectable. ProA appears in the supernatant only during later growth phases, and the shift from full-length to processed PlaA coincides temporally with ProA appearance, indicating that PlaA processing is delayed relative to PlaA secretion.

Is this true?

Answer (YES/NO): YES